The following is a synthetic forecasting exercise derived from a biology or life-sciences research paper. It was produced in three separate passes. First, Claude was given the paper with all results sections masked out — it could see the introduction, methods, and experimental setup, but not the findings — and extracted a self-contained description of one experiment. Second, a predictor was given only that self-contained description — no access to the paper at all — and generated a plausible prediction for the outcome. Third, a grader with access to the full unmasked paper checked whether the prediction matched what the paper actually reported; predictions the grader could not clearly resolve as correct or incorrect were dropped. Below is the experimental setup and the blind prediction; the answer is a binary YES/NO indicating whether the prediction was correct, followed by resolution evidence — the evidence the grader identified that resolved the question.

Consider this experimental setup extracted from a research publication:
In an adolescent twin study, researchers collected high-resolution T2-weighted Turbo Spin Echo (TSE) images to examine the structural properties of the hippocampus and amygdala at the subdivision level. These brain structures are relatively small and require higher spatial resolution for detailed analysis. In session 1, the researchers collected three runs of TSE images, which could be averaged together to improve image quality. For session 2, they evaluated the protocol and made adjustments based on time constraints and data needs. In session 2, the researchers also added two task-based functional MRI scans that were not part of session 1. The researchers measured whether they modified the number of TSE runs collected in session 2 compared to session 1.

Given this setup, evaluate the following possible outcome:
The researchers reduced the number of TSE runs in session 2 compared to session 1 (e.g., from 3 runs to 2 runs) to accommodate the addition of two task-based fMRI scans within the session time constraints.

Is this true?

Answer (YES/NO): YES